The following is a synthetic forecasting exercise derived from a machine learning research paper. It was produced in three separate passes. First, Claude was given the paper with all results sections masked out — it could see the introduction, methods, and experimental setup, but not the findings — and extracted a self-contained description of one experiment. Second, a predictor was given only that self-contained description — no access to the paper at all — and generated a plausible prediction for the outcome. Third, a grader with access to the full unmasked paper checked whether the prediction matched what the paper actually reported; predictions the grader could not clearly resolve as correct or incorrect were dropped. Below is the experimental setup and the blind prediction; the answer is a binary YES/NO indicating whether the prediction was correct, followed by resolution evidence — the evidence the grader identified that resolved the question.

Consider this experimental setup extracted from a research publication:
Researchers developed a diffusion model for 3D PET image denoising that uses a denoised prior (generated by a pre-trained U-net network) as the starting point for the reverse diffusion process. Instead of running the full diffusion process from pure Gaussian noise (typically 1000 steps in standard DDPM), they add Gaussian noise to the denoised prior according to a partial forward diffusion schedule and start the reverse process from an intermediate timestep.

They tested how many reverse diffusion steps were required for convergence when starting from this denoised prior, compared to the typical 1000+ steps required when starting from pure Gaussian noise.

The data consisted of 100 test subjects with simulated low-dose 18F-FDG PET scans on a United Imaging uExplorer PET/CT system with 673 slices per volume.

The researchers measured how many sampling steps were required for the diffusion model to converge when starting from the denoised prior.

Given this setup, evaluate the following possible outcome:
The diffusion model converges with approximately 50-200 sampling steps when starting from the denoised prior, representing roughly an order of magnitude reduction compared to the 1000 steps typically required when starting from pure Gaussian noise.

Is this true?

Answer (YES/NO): NO